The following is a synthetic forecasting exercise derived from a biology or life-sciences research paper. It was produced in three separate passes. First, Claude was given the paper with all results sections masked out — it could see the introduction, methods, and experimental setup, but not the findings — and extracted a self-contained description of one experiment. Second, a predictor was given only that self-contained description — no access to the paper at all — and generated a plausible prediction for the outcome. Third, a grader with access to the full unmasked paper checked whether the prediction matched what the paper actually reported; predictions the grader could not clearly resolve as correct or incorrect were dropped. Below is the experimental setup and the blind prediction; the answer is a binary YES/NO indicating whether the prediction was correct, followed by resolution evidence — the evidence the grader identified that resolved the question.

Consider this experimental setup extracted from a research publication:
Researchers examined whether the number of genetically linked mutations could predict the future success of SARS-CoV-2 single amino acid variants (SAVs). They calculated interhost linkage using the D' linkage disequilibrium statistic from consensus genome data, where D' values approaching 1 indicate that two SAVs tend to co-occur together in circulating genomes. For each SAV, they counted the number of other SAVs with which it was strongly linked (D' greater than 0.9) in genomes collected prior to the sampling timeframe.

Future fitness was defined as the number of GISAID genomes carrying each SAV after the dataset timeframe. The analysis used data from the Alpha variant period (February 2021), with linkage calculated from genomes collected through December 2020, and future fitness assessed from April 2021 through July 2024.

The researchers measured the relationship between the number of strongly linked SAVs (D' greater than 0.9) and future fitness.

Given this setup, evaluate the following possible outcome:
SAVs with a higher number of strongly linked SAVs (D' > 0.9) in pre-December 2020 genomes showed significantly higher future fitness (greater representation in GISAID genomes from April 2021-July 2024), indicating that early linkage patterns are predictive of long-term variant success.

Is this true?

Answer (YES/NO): NO